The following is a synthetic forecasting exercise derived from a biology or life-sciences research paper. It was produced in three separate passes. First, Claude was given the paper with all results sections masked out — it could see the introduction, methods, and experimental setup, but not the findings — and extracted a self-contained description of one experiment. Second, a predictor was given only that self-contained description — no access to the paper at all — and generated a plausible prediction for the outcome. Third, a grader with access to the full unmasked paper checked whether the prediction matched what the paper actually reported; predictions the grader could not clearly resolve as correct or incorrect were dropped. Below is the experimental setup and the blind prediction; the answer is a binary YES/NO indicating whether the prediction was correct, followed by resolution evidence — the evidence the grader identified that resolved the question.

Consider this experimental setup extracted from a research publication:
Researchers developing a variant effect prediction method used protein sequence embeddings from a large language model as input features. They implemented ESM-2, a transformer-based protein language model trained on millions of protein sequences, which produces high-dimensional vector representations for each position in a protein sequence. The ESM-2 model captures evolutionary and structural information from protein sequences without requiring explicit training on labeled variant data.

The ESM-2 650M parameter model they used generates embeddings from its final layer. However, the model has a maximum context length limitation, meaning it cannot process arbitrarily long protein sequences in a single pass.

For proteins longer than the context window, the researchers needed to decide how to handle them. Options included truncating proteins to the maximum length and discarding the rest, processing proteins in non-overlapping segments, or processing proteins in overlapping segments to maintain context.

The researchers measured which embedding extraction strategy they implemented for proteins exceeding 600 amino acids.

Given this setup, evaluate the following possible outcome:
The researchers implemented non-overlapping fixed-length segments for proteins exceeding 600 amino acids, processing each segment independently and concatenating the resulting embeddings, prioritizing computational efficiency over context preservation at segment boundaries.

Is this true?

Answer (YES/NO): NO